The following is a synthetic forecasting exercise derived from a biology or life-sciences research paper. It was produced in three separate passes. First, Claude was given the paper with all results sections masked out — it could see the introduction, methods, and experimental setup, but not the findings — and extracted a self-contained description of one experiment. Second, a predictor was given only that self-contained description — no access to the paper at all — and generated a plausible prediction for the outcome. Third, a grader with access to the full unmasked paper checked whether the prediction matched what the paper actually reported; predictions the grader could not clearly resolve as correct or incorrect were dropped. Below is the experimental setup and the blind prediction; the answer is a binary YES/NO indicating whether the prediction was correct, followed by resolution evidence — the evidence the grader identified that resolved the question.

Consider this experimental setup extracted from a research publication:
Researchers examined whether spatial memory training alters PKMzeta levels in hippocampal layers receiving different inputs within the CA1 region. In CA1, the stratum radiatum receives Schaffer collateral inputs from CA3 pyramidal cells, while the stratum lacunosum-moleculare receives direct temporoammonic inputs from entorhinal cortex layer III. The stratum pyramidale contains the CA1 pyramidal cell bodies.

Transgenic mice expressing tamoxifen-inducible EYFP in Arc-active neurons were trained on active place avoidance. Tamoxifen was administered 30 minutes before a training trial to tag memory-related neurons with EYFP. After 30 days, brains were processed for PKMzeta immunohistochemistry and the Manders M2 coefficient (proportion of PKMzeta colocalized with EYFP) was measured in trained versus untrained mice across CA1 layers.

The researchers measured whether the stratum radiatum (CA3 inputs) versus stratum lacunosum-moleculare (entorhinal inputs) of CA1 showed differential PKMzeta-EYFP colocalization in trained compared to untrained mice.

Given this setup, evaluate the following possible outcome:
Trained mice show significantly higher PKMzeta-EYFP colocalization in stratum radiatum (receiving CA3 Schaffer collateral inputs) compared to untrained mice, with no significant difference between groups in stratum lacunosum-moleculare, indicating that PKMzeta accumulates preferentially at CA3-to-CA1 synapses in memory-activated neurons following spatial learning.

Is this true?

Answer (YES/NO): YES